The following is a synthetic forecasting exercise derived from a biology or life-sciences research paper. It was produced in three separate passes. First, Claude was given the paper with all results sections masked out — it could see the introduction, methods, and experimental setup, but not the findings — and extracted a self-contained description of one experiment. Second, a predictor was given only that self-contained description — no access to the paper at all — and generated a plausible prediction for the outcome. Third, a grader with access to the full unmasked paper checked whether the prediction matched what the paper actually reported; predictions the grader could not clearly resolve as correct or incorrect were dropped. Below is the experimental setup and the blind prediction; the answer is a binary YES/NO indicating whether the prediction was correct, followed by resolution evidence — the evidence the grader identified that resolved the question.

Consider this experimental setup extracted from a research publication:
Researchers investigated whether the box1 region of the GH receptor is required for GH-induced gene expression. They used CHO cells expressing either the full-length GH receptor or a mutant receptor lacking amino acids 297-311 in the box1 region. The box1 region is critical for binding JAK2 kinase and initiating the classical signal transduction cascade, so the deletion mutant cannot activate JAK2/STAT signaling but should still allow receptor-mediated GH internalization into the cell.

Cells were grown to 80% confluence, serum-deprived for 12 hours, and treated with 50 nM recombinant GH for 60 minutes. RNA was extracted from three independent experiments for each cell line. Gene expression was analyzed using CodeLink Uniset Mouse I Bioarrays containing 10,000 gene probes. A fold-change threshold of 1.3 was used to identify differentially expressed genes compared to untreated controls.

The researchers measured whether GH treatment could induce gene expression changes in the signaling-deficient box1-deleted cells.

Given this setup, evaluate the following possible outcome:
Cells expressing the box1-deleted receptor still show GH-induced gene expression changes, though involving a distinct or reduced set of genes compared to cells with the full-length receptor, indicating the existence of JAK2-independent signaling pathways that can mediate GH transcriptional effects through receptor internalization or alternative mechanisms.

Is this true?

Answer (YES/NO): YES